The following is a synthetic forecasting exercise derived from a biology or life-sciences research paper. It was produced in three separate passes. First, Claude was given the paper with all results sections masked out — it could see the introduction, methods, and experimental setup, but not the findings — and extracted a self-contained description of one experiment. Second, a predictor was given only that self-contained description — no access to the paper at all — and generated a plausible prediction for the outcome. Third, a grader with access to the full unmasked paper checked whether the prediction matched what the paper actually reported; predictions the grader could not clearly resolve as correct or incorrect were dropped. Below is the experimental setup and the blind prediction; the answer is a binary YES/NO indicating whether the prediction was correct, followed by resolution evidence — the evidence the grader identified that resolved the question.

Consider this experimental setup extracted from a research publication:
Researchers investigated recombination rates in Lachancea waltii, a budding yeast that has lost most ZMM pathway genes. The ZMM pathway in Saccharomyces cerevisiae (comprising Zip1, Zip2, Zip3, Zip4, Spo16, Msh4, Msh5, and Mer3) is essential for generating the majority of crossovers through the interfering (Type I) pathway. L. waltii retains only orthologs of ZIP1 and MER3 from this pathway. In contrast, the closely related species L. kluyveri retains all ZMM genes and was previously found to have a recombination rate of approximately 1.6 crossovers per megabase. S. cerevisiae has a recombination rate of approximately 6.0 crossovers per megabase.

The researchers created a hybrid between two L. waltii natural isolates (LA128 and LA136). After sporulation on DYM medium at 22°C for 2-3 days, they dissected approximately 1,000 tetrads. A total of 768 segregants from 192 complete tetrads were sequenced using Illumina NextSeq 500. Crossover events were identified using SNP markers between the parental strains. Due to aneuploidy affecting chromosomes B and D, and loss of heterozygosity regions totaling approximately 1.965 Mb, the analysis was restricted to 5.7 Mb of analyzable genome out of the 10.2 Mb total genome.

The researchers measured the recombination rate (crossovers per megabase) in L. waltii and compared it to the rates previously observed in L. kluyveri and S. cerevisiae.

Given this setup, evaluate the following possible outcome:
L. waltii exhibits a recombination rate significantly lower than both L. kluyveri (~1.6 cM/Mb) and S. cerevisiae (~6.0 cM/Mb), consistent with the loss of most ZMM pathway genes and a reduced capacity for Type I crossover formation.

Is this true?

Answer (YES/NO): NO